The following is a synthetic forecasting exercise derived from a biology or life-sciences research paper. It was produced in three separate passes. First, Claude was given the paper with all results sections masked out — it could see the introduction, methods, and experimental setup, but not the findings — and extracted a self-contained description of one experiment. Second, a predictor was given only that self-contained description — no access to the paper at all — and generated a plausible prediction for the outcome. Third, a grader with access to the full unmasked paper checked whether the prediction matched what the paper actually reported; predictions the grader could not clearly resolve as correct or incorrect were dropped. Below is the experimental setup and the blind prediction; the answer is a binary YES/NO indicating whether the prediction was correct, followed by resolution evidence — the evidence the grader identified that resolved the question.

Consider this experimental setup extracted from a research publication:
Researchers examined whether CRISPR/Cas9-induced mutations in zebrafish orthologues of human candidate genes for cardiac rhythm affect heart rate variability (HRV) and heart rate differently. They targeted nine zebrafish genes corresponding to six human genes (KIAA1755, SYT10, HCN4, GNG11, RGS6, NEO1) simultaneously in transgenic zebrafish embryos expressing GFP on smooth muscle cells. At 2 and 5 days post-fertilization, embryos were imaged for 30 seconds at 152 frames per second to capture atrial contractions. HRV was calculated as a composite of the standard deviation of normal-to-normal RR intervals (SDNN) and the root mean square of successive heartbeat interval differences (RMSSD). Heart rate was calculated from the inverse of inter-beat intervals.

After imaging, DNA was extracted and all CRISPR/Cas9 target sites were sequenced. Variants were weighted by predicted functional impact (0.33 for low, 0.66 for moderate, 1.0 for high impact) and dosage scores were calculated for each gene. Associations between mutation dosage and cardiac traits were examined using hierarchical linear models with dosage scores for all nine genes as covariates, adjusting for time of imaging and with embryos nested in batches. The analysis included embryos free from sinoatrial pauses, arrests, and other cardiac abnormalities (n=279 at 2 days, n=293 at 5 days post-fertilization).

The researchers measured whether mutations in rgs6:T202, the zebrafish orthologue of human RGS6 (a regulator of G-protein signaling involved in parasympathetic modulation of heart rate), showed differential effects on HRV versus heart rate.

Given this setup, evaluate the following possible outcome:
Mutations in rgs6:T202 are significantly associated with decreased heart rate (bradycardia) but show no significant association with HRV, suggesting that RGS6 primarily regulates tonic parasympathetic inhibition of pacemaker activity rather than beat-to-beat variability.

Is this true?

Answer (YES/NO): YES